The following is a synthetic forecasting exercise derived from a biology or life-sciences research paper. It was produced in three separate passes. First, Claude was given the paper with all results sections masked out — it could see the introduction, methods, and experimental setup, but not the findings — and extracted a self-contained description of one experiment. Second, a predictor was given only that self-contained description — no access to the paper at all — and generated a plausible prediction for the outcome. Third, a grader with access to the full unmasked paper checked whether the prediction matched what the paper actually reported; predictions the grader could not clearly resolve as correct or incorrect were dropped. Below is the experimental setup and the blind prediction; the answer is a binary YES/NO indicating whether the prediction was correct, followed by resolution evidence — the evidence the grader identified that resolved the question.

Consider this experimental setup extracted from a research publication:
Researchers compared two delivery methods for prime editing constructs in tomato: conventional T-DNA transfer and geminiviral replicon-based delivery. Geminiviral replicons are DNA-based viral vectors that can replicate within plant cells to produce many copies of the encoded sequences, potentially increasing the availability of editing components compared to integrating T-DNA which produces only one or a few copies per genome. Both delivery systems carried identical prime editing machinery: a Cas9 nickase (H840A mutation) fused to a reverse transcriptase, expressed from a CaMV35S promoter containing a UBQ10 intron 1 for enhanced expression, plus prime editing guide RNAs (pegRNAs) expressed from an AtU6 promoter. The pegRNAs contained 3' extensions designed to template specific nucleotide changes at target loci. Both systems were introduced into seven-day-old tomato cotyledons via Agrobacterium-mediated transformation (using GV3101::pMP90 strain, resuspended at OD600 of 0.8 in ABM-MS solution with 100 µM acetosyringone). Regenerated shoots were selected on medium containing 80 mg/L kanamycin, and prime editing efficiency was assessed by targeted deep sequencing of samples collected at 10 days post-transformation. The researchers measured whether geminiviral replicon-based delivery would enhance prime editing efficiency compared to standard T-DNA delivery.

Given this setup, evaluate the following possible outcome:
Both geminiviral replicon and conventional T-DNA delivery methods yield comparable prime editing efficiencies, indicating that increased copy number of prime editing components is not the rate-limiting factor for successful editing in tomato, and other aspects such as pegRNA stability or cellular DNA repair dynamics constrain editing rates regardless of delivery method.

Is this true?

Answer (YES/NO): YES